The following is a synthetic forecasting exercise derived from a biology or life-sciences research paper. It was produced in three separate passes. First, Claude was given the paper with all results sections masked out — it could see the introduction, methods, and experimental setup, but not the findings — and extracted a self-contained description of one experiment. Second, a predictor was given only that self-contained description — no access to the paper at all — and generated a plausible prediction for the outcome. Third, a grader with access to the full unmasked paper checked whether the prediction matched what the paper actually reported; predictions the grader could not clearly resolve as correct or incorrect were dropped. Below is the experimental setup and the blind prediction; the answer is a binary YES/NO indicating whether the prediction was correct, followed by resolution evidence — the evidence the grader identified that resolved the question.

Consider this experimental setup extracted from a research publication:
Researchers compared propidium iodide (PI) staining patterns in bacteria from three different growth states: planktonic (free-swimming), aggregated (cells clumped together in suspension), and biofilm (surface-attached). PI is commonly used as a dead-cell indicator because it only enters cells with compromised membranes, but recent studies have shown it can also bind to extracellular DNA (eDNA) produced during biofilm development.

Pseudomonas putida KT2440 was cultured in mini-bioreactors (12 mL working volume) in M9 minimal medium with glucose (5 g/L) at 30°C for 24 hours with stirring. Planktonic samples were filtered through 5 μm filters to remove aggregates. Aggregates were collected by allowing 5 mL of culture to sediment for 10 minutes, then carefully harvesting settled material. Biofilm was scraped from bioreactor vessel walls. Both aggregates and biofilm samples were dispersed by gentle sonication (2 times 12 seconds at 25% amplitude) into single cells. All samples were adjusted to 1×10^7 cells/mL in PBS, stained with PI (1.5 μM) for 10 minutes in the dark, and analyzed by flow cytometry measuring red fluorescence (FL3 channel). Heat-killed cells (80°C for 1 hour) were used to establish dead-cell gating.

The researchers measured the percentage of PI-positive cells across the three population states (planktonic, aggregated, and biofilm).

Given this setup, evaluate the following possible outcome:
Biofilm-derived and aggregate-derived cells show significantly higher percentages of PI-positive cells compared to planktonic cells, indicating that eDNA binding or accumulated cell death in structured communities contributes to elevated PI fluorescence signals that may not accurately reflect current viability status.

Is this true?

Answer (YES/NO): YES